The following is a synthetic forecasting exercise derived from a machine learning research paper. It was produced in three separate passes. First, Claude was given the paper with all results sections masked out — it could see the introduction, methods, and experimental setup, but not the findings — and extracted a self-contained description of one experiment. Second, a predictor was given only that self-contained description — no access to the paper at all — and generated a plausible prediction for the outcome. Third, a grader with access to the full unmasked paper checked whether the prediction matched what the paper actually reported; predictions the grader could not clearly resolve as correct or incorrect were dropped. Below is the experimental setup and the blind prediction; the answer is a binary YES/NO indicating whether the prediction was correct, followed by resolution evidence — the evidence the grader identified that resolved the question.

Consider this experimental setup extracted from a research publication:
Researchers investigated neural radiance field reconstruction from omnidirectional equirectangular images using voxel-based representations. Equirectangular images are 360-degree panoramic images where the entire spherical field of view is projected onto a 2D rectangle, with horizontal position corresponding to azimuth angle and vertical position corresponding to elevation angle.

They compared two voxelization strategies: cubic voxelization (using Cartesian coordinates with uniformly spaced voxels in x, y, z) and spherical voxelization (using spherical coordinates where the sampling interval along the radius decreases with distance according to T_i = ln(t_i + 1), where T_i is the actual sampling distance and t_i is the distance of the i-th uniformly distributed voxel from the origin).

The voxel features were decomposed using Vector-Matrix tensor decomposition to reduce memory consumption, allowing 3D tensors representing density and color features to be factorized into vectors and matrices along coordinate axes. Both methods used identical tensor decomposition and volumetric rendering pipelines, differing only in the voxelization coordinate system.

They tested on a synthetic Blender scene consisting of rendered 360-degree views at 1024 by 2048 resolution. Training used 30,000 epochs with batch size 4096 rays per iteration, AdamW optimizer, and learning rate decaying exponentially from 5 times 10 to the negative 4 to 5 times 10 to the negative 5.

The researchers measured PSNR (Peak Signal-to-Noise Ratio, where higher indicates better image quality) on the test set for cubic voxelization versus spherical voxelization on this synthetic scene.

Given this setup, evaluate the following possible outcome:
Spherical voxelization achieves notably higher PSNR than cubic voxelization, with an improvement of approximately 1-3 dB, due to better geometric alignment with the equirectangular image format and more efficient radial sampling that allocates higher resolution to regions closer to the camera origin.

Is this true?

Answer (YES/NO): NO